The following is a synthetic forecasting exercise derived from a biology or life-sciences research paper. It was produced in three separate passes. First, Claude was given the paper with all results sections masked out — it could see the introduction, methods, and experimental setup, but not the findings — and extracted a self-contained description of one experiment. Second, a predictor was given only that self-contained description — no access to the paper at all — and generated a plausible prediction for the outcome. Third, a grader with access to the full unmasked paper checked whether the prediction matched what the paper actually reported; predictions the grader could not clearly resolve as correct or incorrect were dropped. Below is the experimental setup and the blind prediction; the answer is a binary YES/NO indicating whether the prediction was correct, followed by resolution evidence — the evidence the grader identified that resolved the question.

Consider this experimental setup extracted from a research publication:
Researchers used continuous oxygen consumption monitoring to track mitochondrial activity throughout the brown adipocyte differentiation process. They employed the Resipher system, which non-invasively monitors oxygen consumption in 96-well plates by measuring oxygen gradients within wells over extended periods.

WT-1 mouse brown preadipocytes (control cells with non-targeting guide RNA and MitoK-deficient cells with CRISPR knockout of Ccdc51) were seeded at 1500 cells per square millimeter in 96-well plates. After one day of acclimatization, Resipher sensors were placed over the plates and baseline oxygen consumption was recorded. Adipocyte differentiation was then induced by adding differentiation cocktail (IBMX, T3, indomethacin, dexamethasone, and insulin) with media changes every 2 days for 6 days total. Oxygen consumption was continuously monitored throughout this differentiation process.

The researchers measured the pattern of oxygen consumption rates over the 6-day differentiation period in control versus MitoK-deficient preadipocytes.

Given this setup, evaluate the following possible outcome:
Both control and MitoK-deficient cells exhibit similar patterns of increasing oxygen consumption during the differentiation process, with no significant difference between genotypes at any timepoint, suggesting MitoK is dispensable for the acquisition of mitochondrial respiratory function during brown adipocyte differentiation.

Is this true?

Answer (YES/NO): NO